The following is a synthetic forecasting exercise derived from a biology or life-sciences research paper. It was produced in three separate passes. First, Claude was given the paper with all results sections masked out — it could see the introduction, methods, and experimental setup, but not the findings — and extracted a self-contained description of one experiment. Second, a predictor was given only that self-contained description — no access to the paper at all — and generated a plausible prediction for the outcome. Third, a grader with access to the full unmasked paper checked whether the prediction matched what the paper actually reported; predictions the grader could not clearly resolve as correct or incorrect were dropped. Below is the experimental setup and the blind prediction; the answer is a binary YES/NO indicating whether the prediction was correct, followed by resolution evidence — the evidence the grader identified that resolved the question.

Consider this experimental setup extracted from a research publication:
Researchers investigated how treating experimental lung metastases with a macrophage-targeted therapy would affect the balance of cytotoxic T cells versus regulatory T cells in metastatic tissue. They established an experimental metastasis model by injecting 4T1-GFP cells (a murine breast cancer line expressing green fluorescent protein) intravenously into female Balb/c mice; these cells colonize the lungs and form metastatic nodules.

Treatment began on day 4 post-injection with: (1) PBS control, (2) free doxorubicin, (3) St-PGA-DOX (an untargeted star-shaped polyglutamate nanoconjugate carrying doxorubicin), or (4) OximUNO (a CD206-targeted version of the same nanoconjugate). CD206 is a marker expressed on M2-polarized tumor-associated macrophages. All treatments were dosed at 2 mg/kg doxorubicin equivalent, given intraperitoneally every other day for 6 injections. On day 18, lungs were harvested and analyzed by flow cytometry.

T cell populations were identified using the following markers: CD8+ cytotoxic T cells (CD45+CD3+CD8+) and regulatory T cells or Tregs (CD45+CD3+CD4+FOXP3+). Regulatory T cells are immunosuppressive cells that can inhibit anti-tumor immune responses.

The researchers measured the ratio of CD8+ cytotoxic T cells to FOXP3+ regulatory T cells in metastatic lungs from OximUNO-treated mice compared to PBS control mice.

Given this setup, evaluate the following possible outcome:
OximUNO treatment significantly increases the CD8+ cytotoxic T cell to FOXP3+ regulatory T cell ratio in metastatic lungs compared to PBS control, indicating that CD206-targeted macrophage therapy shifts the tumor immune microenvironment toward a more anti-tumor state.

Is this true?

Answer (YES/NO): YES